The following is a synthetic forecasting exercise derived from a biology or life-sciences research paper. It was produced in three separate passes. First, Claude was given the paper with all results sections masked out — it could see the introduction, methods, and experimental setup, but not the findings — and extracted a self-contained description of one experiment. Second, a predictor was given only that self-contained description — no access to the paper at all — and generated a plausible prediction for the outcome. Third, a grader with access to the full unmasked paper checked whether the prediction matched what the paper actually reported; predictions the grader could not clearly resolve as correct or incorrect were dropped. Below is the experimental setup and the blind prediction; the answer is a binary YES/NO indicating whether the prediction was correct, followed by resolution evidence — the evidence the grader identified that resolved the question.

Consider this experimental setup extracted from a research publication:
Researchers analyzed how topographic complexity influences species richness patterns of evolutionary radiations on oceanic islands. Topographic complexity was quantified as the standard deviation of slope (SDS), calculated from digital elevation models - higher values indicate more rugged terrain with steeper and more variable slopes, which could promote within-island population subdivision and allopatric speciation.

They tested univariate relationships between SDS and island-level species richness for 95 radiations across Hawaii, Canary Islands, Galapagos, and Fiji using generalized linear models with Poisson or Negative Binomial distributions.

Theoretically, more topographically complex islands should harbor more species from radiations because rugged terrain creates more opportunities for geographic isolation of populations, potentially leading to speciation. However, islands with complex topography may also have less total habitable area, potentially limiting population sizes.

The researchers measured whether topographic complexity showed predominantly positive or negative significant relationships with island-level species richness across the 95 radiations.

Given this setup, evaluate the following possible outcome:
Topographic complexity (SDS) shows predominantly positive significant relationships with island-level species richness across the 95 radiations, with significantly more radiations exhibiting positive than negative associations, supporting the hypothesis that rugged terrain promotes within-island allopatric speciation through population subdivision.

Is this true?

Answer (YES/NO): YES